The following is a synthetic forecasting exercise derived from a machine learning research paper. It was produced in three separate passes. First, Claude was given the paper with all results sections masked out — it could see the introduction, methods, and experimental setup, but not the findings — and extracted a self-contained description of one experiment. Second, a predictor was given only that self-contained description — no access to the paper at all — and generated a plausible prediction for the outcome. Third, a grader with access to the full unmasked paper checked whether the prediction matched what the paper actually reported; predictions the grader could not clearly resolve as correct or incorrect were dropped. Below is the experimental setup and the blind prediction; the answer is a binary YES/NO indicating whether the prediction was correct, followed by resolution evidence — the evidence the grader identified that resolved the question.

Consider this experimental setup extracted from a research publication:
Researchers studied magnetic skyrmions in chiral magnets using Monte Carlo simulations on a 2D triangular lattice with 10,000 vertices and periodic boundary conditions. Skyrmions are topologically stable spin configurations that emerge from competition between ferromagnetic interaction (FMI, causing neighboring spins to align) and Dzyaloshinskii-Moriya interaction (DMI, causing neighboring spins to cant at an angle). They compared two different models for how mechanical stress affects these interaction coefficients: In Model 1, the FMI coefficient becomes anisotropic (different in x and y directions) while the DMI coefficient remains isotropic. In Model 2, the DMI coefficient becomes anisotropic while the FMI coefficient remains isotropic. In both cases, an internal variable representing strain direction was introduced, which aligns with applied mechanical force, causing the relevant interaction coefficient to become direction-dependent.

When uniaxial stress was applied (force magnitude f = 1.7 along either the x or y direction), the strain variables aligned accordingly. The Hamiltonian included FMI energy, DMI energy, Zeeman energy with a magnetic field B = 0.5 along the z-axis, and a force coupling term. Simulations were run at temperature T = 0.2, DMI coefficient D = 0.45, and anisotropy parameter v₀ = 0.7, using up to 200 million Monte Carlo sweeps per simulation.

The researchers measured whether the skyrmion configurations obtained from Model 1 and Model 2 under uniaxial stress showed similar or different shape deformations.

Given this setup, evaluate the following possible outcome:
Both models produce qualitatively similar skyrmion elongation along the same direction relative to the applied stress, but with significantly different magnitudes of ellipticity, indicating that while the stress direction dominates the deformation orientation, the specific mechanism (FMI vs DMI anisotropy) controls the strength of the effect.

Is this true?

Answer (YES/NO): NO